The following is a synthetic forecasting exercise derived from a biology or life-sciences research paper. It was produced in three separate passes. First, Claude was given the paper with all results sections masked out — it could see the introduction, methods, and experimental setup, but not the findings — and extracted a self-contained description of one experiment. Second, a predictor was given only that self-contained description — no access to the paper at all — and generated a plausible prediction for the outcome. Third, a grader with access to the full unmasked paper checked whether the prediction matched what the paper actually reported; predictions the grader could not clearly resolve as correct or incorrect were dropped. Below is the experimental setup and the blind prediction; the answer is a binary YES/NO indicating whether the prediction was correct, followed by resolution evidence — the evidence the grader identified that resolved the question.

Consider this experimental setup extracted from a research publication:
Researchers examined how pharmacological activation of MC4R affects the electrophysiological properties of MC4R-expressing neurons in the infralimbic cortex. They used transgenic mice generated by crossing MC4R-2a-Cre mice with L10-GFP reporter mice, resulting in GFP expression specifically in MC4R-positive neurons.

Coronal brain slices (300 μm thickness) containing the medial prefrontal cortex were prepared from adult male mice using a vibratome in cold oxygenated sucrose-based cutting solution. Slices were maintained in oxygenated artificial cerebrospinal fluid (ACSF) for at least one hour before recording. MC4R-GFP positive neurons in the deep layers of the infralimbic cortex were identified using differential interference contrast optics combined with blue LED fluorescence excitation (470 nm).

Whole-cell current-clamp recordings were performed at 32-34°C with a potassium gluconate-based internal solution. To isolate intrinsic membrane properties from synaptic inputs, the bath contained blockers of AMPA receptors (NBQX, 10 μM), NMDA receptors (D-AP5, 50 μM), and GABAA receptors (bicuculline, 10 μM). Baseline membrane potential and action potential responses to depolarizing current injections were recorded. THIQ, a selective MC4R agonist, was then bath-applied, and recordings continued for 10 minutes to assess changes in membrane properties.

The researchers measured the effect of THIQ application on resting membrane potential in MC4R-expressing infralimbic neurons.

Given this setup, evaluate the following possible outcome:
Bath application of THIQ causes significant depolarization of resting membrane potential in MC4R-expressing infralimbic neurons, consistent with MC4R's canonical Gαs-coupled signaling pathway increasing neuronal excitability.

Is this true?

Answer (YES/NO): YES